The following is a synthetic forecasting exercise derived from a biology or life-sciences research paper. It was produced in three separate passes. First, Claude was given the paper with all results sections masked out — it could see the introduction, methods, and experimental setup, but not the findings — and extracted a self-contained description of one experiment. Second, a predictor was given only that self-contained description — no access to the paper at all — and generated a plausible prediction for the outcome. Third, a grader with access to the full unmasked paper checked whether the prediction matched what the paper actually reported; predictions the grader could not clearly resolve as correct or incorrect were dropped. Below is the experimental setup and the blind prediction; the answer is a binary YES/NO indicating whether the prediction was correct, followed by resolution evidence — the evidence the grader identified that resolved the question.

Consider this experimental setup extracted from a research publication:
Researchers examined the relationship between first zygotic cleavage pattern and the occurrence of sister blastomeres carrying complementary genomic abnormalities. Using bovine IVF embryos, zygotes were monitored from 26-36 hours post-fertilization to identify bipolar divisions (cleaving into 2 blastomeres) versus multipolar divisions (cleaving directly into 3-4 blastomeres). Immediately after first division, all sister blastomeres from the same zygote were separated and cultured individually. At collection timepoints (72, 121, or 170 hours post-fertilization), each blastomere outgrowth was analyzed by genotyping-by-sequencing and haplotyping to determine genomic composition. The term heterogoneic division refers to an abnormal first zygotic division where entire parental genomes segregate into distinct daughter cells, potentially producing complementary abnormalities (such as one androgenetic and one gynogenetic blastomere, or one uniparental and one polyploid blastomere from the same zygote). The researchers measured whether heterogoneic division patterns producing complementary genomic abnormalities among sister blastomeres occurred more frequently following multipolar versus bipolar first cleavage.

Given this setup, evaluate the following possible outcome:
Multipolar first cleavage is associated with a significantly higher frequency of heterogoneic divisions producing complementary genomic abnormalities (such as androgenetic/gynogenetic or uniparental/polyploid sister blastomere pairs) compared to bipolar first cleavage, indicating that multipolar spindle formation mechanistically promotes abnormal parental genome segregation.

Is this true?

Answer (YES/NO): YES